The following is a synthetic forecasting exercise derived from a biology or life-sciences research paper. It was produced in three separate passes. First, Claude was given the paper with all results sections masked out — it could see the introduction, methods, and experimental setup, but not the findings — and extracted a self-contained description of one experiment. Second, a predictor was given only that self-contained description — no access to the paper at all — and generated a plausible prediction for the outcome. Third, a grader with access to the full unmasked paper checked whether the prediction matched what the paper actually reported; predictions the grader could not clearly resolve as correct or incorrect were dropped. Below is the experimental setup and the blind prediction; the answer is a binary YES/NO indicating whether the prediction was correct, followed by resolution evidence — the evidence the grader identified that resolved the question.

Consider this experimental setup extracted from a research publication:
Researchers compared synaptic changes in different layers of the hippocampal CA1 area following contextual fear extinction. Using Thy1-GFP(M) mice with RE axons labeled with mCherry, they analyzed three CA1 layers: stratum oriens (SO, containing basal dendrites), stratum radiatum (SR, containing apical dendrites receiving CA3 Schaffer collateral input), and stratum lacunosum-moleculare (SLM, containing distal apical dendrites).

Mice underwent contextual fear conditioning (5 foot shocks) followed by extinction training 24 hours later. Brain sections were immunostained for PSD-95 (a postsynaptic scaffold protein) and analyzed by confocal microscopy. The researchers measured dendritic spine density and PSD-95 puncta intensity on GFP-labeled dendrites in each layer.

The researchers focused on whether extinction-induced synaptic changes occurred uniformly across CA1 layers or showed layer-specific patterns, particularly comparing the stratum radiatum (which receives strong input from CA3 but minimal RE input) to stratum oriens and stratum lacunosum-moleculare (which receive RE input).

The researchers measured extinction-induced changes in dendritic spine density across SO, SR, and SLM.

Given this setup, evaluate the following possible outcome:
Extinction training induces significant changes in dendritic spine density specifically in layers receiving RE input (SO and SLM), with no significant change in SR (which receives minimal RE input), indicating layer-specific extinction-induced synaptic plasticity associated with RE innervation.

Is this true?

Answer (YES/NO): NO